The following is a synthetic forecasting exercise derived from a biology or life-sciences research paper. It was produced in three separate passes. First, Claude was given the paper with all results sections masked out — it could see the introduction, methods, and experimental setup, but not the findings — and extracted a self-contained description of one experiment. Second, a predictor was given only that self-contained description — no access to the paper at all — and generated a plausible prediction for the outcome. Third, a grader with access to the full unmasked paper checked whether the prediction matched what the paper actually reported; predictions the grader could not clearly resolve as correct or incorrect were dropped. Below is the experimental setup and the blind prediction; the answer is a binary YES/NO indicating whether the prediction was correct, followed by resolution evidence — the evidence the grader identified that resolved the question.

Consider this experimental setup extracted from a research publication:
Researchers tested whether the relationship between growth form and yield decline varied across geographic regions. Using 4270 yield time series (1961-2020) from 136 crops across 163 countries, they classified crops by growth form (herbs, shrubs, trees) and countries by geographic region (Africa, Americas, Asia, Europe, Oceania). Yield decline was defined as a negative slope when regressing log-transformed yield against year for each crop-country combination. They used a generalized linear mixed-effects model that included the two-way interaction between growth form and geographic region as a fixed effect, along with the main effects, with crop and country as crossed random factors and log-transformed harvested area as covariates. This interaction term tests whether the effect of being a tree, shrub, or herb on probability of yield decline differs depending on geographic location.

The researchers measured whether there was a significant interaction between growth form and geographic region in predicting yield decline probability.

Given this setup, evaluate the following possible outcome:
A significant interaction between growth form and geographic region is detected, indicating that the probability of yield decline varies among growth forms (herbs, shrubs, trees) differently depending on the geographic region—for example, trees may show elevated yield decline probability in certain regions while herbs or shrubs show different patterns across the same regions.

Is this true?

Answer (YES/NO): YES